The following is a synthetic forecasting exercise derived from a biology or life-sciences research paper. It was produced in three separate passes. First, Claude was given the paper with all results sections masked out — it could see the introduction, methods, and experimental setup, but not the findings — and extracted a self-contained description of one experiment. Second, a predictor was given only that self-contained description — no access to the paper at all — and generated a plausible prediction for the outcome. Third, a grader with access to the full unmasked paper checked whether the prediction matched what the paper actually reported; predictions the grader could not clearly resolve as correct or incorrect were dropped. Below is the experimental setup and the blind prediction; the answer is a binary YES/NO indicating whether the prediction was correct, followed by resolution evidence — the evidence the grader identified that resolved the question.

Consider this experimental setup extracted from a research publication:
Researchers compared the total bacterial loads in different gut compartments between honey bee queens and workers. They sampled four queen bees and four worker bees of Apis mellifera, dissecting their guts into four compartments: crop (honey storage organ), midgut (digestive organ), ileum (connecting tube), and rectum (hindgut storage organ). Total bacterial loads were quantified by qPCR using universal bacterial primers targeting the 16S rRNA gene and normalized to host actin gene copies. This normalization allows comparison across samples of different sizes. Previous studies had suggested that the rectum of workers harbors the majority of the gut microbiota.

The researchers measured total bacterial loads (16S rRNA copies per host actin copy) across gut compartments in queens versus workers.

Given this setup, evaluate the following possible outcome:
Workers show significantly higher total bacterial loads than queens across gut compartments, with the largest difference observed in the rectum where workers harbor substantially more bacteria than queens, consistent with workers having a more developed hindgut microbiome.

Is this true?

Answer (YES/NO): NO